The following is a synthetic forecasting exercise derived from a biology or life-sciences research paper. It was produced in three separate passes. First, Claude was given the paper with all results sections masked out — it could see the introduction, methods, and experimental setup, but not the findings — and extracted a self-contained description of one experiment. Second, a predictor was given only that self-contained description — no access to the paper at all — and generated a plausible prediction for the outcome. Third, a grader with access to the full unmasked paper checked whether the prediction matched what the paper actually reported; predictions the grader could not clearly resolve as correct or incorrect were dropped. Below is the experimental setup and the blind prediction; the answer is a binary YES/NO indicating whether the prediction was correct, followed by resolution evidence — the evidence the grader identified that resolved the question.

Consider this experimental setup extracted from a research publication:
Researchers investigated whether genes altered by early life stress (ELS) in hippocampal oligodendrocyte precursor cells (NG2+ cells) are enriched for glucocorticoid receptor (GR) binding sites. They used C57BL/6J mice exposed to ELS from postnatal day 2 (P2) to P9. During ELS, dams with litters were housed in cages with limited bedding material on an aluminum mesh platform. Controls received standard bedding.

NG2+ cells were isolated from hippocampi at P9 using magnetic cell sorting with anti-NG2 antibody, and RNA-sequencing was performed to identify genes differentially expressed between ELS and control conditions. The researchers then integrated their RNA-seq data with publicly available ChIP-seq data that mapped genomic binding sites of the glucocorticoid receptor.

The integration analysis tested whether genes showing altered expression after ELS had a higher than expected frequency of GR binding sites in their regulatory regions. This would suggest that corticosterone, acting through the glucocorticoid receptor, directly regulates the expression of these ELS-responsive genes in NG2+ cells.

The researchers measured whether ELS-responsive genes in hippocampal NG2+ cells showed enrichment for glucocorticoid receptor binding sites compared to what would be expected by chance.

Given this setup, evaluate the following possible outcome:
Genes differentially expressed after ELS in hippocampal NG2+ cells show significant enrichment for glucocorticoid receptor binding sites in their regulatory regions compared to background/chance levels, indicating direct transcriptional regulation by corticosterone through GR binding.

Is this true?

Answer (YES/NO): NO